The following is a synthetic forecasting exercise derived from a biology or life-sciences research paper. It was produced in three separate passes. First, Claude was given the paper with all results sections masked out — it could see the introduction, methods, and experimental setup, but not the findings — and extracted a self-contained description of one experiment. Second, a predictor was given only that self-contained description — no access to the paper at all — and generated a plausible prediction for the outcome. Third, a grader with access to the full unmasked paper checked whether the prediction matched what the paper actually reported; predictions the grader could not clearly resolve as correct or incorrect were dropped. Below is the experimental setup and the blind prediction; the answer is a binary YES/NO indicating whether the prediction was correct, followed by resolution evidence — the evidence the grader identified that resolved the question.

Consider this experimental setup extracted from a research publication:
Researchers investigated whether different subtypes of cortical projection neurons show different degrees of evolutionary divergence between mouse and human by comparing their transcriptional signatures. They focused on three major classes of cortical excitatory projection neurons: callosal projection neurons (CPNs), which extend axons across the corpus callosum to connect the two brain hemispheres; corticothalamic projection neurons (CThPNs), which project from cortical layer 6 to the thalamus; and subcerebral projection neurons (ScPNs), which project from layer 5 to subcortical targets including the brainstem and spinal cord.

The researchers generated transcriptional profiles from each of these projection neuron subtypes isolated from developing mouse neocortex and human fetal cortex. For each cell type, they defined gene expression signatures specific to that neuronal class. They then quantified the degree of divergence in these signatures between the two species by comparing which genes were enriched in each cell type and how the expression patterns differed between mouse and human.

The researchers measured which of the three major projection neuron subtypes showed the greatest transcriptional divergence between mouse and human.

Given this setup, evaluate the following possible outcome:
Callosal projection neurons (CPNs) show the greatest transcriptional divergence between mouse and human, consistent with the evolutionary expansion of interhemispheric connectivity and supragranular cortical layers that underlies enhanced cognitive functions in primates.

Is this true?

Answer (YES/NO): YES